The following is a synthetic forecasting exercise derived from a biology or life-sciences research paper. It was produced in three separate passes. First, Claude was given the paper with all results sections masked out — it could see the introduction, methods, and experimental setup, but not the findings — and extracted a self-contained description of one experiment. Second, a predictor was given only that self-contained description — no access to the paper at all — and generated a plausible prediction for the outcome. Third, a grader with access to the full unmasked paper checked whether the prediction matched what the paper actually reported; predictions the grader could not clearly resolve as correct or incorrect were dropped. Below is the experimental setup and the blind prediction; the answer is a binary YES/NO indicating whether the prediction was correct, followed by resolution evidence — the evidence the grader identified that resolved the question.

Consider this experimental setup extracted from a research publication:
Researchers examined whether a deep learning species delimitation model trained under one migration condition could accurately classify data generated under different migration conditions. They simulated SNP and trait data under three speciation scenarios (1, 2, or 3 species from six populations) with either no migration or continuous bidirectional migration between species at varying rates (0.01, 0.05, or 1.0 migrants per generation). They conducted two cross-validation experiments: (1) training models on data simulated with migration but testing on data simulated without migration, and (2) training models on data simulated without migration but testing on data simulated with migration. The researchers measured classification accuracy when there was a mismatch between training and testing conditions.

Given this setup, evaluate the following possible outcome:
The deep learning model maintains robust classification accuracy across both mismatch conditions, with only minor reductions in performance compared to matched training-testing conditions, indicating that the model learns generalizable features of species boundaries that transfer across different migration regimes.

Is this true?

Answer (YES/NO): NO